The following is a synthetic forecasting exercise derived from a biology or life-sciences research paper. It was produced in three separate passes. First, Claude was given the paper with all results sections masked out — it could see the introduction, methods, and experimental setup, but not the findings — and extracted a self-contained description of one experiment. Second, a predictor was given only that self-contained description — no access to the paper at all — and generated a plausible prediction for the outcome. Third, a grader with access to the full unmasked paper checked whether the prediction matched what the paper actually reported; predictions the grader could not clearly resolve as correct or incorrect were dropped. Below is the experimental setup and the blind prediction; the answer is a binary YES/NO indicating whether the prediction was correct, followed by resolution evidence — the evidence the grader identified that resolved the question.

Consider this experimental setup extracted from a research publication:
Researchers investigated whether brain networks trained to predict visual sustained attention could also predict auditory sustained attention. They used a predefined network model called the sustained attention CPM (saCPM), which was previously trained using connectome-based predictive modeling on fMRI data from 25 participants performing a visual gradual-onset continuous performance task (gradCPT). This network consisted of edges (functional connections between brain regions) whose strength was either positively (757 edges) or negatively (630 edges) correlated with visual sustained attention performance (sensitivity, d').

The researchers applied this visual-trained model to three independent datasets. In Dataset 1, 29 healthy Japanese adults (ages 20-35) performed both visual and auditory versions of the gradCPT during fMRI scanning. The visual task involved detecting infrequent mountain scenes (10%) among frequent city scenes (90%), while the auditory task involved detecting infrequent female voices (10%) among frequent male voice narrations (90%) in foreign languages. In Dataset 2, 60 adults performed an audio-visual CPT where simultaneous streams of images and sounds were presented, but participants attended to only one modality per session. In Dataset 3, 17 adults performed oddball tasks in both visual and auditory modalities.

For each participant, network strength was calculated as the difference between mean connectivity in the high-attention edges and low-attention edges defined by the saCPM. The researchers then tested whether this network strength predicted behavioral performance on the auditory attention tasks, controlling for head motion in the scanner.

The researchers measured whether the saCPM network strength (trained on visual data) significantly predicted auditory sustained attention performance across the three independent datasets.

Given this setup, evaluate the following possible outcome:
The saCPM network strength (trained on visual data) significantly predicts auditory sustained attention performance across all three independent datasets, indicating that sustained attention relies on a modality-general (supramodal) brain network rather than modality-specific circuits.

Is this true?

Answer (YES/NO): YES